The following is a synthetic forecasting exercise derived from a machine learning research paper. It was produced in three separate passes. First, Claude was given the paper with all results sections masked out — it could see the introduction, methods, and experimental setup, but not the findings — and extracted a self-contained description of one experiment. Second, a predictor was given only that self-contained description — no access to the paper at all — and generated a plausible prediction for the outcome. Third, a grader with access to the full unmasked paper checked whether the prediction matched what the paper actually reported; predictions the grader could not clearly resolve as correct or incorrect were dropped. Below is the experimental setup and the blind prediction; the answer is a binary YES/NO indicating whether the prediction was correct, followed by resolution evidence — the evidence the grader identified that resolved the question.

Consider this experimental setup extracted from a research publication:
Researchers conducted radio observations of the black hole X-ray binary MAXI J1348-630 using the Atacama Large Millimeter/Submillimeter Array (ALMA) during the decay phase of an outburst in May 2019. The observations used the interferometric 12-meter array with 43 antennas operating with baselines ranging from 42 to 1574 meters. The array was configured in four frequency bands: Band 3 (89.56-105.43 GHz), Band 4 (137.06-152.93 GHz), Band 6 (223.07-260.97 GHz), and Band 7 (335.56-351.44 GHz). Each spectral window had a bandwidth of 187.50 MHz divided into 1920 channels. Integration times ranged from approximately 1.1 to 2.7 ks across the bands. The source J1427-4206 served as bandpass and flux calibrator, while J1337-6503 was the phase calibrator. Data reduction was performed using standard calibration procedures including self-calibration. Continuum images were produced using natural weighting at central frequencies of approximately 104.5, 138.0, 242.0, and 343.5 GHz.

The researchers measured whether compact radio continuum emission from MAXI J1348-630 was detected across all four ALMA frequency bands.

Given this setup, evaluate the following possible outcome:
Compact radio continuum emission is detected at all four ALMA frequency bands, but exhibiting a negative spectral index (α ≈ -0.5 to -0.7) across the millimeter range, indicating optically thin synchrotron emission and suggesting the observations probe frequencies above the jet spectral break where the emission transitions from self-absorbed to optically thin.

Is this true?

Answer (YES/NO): NO